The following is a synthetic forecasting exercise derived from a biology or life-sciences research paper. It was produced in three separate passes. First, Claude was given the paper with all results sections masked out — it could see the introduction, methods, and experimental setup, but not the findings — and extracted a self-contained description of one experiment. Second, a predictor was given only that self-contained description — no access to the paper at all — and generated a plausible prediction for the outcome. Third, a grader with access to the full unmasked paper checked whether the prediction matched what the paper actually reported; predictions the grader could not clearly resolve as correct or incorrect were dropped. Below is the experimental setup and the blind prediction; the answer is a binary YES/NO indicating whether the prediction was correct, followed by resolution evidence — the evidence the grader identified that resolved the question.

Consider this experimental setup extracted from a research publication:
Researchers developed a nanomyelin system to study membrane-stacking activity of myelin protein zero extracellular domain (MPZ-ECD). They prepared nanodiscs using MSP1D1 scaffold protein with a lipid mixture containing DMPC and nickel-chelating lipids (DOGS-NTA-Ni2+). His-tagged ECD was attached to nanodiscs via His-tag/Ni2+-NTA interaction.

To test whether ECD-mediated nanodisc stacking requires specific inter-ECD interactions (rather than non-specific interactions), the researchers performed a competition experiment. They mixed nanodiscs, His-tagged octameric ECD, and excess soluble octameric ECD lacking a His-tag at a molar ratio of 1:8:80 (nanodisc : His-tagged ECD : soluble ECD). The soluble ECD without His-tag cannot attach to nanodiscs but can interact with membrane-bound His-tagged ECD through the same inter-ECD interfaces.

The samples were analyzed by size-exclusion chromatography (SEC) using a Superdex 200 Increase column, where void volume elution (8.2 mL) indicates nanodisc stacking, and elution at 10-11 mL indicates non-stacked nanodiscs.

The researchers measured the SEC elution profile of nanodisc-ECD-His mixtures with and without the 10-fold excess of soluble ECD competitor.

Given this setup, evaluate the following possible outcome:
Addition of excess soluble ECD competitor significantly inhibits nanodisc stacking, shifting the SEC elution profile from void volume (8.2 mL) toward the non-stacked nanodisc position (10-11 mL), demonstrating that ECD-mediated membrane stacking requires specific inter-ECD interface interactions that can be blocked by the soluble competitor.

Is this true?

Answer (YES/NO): YES